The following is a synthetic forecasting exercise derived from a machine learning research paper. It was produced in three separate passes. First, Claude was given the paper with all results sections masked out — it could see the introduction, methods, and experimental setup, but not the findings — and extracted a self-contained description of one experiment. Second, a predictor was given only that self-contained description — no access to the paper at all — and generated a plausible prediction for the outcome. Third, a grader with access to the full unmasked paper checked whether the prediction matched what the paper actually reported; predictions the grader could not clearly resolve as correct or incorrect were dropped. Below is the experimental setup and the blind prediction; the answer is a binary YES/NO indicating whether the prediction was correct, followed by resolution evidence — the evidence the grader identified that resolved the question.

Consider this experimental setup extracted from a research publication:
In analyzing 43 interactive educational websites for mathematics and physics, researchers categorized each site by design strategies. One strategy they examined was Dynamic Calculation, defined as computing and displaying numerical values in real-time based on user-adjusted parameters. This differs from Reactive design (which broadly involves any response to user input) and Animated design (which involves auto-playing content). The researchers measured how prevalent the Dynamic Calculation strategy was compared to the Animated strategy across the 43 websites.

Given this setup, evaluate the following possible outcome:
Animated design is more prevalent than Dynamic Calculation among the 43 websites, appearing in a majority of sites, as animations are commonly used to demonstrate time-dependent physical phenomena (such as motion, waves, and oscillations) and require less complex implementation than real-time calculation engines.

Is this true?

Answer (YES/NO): YES